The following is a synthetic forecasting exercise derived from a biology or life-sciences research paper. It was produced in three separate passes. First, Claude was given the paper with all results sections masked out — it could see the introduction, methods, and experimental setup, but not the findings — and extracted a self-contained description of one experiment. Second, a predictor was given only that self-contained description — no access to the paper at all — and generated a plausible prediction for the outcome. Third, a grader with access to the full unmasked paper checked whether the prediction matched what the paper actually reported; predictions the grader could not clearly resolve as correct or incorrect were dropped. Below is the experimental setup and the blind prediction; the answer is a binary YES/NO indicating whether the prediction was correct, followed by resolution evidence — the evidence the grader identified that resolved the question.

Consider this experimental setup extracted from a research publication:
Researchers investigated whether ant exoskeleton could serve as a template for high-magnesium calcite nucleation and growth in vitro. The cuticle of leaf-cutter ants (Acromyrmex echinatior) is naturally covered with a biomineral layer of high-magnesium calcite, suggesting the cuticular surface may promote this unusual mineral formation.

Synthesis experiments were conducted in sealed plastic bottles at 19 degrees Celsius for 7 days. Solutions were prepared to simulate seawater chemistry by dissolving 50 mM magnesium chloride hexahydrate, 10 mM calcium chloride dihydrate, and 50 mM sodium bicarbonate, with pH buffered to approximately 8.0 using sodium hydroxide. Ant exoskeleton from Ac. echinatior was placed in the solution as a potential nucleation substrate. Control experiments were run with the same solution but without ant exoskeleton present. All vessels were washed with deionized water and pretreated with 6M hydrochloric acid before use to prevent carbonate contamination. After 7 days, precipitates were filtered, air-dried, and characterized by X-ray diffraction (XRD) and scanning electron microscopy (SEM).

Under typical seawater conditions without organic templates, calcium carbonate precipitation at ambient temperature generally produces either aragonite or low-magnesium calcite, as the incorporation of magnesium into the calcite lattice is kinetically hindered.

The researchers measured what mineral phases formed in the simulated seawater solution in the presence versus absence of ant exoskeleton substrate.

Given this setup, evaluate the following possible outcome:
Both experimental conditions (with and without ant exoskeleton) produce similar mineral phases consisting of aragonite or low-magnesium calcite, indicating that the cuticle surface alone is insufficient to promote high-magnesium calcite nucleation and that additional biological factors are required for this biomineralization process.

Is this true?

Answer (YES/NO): NO